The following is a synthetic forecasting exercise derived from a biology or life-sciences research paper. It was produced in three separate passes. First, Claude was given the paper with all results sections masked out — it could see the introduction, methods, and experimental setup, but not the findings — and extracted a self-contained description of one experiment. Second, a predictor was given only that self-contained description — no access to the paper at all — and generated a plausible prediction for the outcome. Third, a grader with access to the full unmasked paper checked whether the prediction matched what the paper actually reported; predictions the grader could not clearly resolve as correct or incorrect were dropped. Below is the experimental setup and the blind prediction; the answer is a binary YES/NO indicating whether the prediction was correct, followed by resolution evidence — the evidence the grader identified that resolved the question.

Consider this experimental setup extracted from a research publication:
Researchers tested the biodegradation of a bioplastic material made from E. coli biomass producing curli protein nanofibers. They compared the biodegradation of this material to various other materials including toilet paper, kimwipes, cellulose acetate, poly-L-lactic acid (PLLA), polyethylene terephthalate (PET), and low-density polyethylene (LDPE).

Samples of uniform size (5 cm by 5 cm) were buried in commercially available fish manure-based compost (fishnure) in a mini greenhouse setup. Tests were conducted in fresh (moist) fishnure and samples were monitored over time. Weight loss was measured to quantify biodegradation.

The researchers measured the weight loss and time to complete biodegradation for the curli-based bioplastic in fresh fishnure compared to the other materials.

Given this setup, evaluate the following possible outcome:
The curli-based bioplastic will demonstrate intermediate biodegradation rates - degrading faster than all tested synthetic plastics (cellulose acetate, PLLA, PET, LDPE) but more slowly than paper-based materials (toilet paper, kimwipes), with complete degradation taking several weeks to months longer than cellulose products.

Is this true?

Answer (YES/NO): NO